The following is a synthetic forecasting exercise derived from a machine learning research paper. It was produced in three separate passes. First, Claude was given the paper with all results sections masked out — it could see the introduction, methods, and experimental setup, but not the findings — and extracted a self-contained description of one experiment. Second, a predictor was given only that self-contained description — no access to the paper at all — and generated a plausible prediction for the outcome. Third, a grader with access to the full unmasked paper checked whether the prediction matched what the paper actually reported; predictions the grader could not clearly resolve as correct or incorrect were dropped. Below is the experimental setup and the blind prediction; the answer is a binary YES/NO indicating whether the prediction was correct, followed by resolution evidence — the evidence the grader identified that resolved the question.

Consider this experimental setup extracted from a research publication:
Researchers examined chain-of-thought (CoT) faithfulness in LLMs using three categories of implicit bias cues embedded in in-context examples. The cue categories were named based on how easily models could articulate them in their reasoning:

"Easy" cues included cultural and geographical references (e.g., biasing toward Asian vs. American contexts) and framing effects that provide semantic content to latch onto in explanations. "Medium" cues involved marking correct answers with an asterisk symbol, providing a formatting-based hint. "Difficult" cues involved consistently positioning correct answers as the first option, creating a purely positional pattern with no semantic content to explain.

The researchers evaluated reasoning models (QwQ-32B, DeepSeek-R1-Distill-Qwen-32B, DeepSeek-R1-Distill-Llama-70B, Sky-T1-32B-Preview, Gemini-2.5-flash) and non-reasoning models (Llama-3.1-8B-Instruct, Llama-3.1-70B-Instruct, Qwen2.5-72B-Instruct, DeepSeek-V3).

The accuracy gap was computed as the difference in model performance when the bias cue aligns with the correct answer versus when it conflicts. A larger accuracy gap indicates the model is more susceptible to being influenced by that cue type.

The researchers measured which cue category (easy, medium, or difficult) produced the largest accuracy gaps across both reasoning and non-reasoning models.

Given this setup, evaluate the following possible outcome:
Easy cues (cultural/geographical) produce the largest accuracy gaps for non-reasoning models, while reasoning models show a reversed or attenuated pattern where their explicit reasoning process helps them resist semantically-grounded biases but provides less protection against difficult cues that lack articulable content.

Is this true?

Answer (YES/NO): NO